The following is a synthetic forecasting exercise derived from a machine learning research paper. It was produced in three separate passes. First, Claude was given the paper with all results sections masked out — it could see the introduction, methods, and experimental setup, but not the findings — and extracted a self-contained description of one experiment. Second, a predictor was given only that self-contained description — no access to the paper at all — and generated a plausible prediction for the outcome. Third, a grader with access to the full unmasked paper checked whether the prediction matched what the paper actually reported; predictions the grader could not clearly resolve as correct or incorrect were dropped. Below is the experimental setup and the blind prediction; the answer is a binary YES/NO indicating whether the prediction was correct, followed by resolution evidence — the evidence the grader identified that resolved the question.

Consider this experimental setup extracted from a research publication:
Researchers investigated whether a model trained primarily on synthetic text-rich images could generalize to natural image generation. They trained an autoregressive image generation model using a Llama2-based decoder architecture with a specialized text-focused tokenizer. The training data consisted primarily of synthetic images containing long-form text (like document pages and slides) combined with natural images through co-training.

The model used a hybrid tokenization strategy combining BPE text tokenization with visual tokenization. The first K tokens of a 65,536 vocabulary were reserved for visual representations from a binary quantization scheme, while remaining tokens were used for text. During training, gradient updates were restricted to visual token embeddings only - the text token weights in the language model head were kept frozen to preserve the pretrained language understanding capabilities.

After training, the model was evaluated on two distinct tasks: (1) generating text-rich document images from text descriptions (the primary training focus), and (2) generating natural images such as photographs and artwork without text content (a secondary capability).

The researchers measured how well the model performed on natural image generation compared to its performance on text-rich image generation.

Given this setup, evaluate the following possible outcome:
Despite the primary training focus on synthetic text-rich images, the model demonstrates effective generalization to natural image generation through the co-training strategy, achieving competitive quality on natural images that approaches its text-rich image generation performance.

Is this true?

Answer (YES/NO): YES